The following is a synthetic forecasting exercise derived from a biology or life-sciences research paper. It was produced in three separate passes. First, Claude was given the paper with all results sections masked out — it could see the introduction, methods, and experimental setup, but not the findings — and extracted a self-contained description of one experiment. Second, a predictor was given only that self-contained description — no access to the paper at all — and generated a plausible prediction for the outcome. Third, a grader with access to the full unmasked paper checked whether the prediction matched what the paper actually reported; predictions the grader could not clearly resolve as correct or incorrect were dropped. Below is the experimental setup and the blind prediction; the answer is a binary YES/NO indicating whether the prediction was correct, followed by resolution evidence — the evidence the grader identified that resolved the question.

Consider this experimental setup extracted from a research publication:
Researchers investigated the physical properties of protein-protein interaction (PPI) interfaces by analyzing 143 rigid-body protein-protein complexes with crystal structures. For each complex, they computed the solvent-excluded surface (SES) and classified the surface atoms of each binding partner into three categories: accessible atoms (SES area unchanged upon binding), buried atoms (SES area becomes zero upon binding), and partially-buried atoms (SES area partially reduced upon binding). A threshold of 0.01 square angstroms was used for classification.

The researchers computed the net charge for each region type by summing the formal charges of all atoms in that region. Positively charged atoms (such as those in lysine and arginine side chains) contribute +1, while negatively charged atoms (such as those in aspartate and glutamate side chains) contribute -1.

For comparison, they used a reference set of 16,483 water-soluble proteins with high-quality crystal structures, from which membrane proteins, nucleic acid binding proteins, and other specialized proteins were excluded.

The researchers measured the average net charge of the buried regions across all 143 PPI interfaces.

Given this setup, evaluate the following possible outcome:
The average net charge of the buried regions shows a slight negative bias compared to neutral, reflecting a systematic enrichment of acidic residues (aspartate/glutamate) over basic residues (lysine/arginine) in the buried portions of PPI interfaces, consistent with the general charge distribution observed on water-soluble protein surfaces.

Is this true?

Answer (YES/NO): NO